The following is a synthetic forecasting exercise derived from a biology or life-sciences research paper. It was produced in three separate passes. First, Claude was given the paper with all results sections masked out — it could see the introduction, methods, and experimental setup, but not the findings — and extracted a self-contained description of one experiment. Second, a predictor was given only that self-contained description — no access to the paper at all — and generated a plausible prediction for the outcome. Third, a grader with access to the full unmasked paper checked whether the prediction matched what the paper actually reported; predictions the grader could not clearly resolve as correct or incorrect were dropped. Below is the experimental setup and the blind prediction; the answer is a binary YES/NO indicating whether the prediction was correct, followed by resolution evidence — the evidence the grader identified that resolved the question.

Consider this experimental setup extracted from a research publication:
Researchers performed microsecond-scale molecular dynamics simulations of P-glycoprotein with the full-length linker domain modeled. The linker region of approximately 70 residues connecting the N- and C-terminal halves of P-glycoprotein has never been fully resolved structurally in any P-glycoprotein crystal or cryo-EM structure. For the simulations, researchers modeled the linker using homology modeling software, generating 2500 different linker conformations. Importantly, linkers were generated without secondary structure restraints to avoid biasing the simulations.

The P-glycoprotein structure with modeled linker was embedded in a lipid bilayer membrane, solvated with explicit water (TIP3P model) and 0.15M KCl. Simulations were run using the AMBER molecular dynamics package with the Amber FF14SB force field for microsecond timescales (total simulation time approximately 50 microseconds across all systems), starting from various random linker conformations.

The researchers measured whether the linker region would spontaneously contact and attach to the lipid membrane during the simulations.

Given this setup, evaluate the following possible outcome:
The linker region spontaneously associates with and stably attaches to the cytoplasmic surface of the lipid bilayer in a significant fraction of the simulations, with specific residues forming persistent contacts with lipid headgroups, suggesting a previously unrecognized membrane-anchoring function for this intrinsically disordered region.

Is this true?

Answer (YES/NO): NO